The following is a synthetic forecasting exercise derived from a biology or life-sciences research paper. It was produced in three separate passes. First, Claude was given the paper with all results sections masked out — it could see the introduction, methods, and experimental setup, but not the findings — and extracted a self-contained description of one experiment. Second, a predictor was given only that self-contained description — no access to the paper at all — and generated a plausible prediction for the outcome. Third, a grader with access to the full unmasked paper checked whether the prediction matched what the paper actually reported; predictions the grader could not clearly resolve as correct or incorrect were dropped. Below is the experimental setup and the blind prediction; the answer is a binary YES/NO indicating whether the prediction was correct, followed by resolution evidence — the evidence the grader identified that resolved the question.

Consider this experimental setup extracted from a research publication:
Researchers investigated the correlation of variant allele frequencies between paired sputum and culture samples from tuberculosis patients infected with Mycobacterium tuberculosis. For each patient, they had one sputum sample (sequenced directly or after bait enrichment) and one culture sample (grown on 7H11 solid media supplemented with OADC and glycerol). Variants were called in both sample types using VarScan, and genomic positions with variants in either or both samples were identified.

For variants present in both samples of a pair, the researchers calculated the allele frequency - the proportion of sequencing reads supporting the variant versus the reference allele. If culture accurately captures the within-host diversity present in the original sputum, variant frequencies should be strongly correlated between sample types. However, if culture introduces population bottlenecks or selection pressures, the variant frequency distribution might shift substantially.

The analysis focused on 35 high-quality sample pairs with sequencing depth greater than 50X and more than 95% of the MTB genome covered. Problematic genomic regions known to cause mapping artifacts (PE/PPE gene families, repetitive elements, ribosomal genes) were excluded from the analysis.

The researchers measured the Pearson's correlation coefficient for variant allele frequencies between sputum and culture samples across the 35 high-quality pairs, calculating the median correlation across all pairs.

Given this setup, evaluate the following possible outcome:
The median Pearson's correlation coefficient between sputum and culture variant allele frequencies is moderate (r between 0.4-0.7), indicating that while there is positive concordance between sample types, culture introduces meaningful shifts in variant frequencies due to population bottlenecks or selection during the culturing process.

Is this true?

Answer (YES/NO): NO